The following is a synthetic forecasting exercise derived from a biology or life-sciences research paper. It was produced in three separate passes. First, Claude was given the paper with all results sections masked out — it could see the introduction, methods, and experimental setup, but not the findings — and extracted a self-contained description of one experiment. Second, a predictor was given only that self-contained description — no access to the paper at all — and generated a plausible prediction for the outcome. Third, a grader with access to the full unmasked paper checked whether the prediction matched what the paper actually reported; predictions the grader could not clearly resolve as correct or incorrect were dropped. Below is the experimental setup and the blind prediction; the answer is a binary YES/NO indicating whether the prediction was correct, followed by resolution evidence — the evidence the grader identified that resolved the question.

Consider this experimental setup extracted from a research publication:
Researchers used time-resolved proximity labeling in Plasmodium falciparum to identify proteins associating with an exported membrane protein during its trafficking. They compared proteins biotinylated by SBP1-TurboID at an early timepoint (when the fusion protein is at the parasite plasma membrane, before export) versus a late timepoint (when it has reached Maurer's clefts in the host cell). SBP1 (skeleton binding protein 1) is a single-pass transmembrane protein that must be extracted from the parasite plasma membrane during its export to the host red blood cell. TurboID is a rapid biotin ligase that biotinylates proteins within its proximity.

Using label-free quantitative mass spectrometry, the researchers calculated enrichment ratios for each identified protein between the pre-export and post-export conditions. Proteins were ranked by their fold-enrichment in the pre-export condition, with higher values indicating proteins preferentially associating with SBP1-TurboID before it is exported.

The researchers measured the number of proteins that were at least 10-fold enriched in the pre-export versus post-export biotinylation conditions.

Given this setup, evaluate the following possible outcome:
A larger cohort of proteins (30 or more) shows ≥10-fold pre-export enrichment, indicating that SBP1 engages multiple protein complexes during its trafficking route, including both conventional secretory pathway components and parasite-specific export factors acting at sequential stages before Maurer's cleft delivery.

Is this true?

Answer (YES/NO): NO